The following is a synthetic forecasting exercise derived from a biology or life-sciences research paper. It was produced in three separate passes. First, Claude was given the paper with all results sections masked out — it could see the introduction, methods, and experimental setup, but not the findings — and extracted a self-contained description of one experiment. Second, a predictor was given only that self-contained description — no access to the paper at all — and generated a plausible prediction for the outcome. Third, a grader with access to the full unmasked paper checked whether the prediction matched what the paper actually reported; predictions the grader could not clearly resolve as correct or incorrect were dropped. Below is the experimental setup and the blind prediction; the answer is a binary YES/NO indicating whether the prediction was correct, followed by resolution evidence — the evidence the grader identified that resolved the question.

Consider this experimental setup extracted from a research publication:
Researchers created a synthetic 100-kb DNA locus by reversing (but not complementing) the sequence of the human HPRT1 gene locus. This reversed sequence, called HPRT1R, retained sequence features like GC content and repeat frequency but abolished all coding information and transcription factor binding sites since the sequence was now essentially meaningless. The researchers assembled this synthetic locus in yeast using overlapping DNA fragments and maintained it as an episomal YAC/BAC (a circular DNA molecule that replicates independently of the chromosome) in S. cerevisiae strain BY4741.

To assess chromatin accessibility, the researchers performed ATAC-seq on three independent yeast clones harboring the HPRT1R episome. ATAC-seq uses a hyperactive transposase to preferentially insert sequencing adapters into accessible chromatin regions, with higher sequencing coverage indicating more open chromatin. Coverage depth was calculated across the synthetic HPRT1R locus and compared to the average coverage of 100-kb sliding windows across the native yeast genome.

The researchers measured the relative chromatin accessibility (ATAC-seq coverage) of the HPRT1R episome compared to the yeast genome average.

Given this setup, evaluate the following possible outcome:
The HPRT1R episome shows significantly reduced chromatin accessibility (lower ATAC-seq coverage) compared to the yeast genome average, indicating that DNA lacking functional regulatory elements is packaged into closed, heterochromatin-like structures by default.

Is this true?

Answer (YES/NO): NO